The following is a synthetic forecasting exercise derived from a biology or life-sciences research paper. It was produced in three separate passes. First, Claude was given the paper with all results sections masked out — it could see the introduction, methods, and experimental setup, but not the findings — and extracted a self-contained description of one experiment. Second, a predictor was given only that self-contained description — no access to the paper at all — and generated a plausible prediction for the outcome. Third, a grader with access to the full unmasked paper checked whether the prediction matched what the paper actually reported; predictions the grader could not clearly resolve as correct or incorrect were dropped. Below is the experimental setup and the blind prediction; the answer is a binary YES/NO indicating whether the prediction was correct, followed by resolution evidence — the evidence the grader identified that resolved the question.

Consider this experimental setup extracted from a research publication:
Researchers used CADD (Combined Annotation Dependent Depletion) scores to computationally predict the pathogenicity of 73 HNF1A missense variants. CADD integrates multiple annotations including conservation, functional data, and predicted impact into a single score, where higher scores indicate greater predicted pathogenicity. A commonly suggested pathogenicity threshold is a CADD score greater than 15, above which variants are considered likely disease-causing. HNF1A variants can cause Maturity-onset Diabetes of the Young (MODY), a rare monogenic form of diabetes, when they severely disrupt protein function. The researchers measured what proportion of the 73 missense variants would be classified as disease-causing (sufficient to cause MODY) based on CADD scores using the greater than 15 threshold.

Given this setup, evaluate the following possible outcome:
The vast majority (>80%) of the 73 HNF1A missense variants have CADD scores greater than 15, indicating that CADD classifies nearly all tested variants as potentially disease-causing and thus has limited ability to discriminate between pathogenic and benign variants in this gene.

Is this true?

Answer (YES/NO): NO